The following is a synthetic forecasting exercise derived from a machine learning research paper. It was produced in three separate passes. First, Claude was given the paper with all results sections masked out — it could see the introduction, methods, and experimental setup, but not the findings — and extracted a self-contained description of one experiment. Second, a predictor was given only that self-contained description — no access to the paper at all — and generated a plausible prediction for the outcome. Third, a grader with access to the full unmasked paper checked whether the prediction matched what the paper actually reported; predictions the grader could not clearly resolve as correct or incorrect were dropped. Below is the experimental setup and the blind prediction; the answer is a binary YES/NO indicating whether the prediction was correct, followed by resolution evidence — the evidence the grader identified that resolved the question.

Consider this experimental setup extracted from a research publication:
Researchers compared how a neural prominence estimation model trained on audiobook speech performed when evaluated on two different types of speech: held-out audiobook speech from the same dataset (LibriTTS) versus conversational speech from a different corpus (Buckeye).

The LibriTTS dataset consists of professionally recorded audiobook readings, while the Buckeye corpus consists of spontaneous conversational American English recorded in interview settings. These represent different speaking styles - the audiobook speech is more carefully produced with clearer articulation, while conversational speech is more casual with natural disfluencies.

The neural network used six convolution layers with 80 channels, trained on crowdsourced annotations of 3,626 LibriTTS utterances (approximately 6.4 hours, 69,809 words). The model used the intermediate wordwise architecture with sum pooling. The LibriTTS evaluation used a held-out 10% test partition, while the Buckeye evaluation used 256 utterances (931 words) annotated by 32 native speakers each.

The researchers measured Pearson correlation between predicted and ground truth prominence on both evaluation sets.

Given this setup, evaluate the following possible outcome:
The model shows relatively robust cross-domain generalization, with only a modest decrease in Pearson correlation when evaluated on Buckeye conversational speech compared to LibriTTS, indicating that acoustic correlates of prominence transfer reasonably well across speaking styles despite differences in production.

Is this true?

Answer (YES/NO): NO